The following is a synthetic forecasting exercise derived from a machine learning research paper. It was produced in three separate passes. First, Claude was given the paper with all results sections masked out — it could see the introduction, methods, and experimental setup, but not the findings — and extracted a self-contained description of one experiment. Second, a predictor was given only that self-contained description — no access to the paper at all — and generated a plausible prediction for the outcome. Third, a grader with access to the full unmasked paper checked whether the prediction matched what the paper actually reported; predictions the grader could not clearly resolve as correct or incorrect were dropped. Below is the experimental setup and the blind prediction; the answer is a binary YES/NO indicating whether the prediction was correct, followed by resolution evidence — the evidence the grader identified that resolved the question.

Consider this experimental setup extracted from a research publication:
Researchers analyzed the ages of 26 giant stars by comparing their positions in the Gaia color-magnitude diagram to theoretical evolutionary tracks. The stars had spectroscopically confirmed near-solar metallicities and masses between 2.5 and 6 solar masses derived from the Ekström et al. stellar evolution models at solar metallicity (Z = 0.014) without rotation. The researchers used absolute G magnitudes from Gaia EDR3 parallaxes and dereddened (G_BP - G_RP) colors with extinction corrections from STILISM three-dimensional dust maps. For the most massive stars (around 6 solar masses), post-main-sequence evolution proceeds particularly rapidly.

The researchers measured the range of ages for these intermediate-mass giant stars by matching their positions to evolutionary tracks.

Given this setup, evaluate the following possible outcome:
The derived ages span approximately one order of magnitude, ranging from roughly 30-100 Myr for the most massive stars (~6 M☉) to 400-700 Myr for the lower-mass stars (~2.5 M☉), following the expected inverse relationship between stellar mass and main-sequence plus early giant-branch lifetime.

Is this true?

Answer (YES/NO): YES